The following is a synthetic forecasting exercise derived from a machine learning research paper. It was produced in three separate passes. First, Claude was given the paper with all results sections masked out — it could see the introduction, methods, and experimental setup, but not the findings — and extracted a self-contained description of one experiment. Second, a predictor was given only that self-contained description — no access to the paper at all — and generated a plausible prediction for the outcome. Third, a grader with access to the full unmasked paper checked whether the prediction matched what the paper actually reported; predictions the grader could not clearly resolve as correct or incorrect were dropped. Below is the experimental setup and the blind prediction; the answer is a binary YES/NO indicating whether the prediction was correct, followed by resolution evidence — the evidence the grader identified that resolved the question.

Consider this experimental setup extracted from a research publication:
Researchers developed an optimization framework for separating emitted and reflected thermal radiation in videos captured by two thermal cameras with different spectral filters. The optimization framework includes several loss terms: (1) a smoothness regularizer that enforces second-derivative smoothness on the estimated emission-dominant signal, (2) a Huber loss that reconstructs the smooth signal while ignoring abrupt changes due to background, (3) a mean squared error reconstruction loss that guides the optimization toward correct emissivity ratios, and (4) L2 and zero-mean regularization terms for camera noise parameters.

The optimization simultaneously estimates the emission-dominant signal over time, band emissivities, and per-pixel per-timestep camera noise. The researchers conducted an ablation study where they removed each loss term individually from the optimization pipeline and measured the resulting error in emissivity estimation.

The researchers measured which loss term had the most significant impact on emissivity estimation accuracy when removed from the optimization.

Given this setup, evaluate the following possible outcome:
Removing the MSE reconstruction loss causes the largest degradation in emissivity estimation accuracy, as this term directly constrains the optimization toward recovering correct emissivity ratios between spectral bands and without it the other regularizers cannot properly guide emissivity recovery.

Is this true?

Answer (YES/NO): YES